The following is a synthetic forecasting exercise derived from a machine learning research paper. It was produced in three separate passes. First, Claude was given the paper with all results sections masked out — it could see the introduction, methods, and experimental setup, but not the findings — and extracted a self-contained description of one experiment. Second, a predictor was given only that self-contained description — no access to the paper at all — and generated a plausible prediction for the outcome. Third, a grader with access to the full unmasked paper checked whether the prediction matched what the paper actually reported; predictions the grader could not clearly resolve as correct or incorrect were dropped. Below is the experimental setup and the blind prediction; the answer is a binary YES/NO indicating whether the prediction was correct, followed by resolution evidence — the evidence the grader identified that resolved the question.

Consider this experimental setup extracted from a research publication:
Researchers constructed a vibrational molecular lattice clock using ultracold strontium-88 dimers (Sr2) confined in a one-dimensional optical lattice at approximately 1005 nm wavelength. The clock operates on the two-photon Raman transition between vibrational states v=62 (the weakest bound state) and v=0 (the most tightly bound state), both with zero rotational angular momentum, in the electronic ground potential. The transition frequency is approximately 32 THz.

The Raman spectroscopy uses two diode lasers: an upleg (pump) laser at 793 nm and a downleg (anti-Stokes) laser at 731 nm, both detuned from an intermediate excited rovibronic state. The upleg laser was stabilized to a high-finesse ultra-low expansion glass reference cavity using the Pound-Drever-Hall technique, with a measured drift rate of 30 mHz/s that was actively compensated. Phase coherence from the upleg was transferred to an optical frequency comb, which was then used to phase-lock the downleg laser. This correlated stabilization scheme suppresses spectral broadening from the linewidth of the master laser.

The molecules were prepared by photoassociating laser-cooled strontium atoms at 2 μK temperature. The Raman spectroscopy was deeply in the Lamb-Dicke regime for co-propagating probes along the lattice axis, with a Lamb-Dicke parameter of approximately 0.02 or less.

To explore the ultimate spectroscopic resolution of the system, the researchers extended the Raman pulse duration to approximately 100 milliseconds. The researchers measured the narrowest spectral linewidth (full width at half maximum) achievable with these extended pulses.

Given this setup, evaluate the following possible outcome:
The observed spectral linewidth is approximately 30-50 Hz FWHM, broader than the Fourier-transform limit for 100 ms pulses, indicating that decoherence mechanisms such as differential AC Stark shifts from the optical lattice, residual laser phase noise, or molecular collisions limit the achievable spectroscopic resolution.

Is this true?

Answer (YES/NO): NO